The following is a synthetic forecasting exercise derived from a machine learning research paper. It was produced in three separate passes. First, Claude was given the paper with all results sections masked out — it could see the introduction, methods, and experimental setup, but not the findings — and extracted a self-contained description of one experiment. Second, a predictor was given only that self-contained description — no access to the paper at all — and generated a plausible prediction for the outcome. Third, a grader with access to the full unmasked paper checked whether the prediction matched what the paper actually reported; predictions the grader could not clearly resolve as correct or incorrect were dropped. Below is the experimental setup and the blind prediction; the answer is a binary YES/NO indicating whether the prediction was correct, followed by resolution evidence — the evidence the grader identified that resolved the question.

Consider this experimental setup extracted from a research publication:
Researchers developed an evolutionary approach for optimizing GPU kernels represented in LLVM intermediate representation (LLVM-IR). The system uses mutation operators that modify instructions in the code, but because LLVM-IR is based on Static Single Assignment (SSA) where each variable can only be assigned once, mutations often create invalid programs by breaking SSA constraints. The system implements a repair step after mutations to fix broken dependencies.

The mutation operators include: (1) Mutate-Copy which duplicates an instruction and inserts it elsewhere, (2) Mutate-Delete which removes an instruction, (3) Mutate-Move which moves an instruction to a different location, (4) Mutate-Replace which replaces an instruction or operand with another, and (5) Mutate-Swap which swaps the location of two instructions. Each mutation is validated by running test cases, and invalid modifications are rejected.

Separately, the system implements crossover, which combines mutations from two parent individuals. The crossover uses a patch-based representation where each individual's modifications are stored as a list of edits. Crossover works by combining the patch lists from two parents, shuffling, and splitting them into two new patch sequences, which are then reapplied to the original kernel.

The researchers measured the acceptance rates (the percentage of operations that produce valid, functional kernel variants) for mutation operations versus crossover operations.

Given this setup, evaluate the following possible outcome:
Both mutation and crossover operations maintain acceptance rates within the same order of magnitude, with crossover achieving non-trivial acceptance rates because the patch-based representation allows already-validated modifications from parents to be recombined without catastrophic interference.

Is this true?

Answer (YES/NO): NO